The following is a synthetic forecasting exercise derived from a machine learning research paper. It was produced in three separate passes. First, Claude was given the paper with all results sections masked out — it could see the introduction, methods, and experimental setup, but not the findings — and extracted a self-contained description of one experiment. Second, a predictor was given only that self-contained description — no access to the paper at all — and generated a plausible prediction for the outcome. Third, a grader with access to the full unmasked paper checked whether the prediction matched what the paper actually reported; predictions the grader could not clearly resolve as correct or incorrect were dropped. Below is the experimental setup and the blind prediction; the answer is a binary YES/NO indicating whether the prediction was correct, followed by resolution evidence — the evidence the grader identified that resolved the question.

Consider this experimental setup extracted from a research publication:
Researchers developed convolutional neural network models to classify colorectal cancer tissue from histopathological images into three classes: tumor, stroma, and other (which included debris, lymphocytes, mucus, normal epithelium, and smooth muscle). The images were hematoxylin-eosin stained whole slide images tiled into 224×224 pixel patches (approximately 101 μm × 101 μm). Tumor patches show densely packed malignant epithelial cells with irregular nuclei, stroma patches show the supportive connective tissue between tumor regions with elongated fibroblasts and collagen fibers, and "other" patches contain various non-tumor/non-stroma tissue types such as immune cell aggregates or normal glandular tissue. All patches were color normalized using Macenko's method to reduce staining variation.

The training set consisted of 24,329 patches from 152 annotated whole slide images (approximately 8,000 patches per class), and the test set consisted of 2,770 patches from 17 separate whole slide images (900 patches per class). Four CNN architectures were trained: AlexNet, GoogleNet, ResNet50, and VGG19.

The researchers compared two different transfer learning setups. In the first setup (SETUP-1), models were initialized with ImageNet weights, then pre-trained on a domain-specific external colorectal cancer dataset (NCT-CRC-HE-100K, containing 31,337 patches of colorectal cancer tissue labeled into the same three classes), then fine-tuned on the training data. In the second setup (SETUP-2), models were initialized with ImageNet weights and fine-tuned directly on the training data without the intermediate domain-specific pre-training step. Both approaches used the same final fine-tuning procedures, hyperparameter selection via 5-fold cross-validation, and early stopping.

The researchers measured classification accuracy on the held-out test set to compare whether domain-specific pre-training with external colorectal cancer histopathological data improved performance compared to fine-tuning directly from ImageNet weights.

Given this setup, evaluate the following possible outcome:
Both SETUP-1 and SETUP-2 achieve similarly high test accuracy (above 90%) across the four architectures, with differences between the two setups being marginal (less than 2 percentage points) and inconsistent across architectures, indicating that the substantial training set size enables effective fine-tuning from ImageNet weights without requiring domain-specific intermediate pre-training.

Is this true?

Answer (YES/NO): NO